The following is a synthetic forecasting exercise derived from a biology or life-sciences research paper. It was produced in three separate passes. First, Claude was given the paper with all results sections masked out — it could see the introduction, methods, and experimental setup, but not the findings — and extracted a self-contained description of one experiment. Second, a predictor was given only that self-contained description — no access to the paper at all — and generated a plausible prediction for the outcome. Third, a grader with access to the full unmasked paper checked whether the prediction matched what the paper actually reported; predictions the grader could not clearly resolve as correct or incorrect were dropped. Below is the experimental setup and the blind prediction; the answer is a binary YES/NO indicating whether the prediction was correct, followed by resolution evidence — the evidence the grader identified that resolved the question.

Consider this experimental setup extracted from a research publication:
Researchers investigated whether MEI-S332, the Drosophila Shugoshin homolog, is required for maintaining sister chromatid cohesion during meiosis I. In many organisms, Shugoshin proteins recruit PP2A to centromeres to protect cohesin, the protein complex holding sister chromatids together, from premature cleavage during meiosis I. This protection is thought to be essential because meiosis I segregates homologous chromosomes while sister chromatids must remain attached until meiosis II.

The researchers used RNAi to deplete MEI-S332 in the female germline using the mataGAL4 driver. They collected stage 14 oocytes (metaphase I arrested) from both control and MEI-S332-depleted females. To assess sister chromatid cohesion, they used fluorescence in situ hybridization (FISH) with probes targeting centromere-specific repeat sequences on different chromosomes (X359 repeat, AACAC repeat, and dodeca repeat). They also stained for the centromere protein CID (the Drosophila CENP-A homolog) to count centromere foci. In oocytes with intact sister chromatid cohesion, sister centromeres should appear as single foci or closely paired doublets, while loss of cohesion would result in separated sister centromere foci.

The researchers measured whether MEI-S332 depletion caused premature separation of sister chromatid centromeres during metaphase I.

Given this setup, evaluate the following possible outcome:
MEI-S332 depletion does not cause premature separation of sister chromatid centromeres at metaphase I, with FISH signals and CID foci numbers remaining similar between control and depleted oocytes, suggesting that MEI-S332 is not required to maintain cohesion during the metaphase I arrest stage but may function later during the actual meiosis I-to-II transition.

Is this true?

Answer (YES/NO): YES